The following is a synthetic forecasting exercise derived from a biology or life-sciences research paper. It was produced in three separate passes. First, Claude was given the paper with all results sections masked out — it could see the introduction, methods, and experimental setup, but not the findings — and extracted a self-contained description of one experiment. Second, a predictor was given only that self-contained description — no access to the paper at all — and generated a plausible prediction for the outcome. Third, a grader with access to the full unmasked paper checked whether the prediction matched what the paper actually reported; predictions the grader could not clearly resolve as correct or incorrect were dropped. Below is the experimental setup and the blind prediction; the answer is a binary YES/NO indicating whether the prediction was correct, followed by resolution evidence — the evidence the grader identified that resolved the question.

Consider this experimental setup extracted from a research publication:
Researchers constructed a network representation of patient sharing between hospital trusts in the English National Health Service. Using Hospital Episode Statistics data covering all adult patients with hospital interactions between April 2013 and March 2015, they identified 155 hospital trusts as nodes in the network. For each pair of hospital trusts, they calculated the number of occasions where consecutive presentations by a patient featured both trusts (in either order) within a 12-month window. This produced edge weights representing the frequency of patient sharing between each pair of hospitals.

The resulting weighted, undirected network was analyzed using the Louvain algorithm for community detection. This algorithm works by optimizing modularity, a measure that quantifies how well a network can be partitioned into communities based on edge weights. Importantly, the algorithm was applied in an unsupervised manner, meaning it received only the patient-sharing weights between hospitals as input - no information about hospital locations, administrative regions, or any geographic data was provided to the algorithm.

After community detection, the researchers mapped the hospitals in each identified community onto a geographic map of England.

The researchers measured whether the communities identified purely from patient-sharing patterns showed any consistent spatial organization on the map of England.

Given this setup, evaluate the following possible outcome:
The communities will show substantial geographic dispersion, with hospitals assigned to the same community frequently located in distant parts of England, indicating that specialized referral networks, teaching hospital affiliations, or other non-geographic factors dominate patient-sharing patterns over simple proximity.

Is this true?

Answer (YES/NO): NO